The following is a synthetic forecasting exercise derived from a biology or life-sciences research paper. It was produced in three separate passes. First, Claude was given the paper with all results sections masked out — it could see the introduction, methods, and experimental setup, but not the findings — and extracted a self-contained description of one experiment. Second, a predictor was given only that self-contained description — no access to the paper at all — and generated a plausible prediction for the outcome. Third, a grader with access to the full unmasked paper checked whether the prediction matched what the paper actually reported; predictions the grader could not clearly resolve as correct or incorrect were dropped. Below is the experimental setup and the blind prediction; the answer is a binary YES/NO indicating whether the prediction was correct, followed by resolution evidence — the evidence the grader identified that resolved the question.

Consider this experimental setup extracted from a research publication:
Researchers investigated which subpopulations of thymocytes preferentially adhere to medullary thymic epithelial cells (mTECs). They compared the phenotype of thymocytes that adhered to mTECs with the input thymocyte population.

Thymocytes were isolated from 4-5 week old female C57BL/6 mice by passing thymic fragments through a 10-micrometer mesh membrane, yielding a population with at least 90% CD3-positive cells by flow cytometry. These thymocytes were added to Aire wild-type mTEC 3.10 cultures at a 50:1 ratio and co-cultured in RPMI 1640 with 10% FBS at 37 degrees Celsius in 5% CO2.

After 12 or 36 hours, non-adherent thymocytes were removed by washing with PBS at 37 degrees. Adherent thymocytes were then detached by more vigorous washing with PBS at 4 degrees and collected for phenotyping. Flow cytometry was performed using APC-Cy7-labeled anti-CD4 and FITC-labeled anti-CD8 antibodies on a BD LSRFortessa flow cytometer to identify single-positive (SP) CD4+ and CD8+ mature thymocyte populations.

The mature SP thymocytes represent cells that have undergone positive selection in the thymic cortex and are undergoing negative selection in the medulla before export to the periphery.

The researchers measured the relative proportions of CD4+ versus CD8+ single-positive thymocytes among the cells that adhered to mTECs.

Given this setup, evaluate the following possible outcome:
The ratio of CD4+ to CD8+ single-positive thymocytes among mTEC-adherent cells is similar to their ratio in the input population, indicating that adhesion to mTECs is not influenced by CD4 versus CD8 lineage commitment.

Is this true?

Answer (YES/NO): YES